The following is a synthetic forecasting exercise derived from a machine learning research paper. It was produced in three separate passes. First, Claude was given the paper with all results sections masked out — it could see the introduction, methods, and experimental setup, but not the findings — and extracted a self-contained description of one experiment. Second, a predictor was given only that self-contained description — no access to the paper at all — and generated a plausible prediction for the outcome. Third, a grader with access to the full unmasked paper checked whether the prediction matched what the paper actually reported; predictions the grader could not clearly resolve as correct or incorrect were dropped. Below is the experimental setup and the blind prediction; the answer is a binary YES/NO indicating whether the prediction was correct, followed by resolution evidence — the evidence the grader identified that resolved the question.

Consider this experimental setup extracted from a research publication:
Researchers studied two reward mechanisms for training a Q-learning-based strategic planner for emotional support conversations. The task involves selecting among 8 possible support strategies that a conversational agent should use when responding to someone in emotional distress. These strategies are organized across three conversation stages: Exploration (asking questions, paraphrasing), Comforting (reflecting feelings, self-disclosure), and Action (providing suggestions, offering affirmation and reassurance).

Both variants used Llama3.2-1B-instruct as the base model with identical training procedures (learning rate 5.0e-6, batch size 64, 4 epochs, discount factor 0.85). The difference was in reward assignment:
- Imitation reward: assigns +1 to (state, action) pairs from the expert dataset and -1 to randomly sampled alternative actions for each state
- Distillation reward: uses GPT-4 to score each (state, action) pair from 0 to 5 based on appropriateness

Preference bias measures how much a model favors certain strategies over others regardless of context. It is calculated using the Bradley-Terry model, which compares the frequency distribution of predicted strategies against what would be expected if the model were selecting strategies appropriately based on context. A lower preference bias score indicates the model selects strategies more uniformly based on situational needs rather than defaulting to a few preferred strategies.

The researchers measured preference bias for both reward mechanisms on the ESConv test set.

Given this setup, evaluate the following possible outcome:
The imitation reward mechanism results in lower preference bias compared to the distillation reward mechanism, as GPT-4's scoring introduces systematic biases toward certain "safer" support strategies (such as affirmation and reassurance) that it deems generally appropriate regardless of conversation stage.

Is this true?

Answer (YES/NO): NO